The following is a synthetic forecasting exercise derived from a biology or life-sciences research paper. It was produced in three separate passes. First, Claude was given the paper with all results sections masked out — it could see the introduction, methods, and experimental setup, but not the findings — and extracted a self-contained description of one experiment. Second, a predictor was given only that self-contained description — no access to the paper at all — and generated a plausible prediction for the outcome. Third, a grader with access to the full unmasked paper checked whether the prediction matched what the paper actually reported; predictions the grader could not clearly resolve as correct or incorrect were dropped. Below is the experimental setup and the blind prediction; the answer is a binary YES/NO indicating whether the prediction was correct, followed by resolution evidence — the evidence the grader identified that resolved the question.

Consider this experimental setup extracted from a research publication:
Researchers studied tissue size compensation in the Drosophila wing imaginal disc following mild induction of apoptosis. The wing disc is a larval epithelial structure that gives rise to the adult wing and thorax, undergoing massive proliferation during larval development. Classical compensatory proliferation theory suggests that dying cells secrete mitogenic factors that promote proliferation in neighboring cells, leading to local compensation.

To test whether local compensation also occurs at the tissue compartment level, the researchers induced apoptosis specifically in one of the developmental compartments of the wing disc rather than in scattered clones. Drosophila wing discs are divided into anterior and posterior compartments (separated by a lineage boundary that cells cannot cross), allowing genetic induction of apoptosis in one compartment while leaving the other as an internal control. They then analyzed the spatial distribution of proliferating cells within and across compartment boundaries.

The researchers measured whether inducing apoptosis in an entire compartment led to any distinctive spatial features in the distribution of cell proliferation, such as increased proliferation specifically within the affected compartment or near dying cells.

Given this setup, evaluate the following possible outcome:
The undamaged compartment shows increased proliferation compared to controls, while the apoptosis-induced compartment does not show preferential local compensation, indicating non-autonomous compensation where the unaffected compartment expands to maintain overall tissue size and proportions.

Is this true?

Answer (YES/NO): NO